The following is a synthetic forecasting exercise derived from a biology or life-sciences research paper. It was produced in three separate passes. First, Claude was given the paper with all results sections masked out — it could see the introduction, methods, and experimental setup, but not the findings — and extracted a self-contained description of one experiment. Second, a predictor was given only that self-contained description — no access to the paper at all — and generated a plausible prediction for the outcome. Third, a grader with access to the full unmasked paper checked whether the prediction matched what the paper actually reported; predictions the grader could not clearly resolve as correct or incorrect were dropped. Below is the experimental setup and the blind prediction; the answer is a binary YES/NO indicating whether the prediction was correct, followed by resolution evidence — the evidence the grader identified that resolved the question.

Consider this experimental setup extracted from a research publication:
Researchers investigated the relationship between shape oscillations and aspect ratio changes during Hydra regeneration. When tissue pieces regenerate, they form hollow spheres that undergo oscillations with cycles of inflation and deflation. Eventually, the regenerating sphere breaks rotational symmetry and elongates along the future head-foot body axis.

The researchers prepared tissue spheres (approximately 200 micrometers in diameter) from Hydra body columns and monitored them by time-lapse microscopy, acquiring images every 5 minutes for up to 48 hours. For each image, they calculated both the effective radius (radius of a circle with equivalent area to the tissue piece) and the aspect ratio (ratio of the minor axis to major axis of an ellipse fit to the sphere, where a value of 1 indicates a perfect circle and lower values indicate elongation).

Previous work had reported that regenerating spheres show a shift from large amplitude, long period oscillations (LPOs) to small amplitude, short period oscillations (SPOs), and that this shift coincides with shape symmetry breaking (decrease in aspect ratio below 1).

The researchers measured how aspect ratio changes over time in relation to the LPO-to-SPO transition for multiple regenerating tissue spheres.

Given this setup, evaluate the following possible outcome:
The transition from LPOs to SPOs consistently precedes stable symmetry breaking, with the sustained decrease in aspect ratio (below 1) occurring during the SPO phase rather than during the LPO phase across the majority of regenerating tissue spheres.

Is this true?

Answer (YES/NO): NO